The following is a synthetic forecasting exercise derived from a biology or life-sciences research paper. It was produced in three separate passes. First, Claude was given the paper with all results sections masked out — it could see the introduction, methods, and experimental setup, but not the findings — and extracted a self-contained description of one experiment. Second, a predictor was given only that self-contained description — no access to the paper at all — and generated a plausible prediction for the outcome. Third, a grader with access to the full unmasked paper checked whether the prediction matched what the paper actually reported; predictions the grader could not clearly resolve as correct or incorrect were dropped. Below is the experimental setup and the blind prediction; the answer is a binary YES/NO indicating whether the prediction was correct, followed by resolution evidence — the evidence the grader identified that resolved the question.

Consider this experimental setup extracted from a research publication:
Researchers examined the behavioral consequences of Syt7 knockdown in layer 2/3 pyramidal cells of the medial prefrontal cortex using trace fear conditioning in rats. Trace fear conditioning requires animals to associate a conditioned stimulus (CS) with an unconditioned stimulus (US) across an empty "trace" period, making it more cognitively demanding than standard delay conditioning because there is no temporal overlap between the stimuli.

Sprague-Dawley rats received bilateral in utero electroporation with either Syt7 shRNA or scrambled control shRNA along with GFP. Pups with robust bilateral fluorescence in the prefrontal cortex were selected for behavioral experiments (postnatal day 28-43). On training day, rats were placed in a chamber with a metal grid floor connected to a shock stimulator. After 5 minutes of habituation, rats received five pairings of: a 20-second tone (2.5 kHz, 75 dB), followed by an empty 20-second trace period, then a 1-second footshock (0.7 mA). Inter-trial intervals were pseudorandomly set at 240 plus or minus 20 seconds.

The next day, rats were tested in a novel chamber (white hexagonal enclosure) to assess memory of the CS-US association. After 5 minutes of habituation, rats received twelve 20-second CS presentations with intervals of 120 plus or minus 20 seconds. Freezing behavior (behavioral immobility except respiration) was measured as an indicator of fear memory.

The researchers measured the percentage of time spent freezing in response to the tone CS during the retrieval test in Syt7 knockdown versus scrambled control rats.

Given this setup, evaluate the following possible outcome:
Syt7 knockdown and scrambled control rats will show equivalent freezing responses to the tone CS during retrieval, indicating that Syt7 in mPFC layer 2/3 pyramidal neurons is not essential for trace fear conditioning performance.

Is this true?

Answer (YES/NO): NO